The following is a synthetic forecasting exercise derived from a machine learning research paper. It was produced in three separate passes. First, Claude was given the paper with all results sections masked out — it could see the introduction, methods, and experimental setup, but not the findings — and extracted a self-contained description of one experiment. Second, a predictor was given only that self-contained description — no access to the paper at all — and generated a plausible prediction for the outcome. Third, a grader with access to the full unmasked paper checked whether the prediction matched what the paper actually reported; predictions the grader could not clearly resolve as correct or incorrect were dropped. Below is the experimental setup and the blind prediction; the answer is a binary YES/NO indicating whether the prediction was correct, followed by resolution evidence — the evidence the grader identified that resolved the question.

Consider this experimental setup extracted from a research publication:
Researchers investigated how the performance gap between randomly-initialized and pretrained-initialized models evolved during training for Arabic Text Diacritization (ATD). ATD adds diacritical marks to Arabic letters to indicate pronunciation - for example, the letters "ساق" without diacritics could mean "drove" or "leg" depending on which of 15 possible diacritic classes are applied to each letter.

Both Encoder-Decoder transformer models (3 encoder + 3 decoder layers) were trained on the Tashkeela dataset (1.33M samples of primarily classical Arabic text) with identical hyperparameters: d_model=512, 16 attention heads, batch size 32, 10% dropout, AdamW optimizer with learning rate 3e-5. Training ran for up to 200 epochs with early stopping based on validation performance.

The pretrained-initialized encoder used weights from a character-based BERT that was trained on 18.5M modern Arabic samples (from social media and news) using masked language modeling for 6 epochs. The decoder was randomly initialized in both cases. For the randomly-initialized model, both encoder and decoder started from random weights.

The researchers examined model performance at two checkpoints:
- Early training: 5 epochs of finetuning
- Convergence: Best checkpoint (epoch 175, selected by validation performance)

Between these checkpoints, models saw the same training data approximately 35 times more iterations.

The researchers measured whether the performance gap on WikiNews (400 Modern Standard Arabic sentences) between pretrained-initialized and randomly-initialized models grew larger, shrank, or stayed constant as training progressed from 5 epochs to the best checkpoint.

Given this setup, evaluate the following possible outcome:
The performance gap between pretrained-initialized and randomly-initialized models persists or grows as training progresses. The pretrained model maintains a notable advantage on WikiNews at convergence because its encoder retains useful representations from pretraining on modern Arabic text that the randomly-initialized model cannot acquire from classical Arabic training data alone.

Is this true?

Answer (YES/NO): NO